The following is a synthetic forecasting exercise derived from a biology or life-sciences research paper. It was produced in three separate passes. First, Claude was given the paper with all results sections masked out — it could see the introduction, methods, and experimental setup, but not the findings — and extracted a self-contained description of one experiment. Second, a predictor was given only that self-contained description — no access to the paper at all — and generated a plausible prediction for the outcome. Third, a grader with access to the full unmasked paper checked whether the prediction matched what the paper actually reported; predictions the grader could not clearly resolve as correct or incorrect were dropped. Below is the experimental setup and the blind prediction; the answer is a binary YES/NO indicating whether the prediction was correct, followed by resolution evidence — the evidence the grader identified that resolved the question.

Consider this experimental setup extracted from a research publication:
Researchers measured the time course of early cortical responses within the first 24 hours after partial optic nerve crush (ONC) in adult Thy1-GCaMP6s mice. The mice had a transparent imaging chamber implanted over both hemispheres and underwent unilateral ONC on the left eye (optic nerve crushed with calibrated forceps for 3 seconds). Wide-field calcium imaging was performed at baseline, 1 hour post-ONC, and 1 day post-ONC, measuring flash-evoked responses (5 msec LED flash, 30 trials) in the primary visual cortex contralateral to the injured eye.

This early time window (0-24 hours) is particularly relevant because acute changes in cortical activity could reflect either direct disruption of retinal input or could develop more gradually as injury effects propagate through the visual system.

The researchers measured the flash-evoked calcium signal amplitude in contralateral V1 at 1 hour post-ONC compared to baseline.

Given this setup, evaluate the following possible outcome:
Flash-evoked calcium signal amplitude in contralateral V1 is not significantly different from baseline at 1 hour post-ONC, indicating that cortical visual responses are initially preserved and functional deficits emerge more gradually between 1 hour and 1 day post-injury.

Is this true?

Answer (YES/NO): NO